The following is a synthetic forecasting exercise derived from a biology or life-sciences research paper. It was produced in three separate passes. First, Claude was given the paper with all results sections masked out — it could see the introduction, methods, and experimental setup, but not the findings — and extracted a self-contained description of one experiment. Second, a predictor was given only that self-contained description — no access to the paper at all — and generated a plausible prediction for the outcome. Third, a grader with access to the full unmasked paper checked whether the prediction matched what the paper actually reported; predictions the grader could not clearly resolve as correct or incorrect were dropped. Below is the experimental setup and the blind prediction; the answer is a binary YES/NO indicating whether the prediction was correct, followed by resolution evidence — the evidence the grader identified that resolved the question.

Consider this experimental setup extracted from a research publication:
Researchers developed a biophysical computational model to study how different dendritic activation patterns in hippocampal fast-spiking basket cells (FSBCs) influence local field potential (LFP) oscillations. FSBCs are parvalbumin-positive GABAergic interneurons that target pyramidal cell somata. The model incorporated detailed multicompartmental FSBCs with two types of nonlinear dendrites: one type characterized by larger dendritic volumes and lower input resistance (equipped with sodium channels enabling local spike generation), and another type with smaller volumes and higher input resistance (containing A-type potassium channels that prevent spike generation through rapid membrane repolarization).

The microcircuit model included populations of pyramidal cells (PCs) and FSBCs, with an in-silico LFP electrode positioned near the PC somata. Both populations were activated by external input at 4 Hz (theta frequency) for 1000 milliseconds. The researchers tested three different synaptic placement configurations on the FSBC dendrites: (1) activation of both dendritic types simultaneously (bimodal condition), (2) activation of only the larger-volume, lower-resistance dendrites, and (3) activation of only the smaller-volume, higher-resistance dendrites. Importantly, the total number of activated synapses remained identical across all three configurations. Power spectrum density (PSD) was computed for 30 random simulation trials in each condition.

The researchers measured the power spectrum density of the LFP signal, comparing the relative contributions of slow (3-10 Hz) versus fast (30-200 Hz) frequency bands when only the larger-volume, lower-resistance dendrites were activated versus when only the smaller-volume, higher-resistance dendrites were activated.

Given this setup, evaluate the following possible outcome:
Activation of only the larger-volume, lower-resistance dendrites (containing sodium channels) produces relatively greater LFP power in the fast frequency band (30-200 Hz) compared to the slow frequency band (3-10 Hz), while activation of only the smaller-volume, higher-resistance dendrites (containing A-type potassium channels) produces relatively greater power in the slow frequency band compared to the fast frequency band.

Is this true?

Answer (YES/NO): YES